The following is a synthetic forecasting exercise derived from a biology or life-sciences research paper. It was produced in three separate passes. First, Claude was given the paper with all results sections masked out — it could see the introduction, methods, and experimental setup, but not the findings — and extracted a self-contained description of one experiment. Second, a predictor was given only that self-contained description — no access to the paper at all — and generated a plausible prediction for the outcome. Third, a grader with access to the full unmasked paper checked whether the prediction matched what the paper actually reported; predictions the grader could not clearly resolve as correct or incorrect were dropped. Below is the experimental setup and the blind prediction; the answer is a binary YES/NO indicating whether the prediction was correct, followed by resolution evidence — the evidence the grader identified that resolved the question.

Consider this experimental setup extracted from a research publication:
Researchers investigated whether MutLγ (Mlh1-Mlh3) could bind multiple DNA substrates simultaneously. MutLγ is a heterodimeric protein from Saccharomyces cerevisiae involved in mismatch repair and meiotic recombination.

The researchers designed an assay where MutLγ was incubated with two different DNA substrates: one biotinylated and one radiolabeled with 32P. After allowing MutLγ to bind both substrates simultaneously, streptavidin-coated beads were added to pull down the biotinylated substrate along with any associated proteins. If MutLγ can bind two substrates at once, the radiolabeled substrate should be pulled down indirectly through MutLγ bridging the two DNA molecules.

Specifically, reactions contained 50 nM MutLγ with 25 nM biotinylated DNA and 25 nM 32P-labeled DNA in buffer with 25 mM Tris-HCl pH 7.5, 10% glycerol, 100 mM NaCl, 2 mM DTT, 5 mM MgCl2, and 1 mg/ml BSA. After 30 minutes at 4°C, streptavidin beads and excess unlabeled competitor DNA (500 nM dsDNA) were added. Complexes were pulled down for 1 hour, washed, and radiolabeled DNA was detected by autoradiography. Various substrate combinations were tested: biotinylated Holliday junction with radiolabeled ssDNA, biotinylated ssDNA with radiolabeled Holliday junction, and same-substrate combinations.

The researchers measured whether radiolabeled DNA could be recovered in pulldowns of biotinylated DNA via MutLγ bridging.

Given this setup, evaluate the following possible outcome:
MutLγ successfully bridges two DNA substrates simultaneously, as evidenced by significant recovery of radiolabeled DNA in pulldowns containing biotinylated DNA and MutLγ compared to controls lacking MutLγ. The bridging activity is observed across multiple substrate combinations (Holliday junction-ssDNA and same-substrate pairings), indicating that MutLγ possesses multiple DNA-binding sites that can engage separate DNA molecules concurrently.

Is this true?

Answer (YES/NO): YES